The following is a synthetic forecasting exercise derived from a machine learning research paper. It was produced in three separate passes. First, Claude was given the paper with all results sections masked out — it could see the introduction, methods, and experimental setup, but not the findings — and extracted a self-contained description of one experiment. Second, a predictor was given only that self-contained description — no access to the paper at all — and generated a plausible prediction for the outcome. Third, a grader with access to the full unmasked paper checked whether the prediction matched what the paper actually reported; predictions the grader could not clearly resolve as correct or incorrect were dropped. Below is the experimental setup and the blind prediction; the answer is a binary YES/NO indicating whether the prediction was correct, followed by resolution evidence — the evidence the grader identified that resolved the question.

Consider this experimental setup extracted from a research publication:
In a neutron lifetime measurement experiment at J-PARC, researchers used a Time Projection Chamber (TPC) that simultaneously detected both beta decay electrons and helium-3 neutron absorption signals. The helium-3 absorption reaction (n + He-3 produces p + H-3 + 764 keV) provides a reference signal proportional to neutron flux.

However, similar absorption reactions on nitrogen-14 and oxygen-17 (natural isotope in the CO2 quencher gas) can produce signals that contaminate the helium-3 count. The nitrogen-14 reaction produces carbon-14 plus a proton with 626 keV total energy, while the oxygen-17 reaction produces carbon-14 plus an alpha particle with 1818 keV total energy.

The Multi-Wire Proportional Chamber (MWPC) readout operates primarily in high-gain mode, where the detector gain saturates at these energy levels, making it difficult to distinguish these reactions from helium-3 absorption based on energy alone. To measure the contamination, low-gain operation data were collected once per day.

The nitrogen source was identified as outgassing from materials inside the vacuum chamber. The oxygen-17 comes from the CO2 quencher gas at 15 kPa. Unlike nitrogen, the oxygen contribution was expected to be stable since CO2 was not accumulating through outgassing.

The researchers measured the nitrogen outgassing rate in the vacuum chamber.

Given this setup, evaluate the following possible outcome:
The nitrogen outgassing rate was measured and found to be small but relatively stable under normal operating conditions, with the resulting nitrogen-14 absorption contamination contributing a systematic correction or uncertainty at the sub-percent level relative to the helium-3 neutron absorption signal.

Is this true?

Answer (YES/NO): NO